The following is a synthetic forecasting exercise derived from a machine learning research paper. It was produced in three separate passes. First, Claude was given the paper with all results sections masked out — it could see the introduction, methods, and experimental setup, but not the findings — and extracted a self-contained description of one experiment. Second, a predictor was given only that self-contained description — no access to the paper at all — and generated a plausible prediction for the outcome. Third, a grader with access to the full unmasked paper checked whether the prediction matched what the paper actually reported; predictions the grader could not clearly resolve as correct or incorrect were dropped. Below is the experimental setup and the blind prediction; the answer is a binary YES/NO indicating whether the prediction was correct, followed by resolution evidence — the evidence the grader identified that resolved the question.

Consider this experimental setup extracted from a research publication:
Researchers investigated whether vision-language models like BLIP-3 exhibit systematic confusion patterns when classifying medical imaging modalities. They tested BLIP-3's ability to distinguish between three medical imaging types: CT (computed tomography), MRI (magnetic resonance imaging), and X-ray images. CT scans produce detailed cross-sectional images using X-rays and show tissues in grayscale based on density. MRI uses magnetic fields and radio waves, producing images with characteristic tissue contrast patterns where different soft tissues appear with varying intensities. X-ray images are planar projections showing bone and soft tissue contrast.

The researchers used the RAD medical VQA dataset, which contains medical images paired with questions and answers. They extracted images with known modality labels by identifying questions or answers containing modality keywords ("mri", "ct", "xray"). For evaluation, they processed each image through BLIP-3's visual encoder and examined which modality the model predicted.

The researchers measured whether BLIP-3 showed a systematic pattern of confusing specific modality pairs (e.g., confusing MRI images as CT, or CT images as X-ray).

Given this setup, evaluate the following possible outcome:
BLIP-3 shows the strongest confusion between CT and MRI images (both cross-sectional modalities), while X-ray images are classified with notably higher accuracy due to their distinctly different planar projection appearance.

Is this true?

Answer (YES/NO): YES